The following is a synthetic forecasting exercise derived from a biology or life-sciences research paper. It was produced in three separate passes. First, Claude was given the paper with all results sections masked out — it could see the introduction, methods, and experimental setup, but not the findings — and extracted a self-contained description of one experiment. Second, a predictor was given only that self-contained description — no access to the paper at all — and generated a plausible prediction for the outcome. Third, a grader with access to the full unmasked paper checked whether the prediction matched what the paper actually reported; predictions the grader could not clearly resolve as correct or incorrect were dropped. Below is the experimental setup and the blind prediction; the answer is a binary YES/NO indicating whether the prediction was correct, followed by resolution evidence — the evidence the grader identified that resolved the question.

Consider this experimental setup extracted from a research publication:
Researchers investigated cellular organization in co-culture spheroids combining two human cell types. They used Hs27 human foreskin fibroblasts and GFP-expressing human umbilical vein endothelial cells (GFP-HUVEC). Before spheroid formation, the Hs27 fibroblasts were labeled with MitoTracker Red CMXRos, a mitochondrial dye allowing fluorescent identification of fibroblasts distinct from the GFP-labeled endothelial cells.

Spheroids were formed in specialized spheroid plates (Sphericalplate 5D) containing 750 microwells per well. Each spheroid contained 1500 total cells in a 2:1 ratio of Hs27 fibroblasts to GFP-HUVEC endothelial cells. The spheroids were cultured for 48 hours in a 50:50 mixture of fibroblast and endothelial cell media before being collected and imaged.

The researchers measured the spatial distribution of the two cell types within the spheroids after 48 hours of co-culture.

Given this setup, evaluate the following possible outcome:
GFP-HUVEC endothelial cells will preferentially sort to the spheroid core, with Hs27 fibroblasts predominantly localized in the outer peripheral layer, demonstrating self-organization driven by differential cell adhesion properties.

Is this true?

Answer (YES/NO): NO